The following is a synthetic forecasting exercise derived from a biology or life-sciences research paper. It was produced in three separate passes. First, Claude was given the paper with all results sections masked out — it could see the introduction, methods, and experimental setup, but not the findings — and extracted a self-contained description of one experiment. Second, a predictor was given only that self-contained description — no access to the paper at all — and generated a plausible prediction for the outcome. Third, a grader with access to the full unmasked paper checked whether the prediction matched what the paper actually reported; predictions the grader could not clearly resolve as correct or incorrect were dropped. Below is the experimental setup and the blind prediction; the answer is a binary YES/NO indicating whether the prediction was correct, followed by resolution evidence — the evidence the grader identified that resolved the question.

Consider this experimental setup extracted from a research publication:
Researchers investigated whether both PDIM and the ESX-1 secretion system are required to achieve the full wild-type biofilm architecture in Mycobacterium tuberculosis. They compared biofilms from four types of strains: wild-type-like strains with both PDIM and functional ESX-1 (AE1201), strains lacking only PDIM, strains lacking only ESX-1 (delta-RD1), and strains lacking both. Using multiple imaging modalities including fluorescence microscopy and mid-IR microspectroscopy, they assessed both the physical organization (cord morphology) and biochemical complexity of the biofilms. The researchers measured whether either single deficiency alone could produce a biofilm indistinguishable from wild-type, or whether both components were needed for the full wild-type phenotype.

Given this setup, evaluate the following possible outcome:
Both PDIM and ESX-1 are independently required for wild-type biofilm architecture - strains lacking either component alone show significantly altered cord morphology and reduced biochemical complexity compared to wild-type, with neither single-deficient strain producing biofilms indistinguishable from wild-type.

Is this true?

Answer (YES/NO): NO